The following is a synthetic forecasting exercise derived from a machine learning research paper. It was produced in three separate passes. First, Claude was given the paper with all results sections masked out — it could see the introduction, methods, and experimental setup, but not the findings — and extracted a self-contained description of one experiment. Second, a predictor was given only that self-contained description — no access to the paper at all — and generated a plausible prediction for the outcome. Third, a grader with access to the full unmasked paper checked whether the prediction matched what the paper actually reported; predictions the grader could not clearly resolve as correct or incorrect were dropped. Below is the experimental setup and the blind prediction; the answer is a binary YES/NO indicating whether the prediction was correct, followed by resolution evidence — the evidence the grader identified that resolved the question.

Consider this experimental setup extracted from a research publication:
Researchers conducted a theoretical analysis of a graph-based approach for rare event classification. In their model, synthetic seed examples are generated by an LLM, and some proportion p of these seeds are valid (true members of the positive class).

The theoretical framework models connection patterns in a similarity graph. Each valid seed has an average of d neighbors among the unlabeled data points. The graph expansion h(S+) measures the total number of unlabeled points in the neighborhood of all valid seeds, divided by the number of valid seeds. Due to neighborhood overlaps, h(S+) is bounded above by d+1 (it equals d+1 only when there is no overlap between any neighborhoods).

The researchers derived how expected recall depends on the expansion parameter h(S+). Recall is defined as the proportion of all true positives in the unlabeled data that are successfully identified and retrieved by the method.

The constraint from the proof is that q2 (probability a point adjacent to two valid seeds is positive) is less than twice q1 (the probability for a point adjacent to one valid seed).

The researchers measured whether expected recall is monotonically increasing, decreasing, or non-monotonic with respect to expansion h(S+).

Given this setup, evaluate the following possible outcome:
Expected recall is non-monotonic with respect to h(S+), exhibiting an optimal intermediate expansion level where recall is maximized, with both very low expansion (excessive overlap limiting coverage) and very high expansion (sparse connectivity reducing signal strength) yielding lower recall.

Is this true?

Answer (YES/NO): NO